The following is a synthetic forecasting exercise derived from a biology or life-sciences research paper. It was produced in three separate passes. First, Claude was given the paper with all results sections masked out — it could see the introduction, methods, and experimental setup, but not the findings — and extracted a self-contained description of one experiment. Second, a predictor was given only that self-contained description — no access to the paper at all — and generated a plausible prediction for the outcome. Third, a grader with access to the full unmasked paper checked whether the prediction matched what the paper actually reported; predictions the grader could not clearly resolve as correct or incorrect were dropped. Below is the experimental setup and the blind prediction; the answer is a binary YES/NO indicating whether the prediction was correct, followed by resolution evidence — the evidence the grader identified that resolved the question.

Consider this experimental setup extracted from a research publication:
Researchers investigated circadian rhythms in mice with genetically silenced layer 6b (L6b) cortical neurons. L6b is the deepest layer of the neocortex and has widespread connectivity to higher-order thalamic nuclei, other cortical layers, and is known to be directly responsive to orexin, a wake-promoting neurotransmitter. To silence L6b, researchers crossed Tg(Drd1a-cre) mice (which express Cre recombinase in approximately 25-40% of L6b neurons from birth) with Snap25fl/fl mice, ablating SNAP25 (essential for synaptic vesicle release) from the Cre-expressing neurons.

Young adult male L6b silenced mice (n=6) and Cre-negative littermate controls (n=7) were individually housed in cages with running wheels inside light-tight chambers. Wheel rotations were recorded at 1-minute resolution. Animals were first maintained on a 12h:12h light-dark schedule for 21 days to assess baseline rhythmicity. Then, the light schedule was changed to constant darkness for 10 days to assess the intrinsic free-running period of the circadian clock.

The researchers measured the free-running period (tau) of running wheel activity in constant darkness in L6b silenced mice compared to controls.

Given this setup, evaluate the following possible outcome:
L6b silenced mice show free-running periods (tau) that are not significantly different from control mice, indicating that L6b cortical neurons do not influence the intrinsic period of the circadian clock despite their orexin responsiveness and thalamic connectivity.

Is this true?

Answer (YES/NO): YES